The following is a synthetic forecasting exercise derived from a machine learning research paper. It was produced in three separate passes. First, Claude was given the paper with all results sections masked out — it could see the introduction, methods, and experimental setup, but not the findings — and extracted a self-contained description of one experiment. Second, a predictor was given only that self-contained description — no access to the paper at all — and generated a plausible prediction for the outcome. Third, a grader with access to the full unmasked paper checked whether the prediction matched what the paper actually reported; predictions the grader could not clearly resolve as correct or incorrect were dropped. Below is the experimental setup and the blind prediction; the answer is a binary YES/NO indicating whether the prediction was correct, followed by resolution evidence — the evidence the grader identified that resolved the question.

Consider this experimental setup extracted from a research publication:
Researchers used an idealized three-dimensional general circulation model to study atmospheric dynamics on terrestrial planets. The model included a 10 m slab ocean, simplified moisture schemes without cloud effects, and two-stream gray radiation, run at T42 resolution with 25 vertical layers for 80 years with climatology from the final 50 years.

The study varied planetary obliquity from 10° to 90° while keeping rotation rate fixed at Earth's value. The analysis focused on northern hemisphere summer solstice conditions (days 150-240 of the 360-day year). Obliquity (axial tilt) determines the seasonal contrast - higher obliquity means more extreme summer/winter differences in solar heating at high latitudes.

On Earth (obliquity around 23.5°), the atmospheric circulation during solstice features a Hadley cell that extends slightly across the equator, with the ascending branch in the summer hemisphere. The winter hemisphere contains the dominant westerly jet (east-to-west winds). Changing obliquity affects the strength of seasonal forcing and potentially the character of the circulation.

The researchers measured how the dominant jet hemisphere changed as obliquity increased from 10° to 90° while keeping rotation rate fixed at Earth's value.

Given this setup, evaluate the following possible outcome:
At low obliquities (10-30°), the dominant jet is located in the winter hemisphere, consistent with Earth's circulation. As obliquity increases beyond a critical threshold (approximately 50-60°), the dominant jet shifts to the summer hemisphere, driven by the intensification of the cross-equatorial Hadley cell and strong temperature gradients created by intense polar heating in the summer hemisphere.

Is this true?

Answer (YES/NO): NO